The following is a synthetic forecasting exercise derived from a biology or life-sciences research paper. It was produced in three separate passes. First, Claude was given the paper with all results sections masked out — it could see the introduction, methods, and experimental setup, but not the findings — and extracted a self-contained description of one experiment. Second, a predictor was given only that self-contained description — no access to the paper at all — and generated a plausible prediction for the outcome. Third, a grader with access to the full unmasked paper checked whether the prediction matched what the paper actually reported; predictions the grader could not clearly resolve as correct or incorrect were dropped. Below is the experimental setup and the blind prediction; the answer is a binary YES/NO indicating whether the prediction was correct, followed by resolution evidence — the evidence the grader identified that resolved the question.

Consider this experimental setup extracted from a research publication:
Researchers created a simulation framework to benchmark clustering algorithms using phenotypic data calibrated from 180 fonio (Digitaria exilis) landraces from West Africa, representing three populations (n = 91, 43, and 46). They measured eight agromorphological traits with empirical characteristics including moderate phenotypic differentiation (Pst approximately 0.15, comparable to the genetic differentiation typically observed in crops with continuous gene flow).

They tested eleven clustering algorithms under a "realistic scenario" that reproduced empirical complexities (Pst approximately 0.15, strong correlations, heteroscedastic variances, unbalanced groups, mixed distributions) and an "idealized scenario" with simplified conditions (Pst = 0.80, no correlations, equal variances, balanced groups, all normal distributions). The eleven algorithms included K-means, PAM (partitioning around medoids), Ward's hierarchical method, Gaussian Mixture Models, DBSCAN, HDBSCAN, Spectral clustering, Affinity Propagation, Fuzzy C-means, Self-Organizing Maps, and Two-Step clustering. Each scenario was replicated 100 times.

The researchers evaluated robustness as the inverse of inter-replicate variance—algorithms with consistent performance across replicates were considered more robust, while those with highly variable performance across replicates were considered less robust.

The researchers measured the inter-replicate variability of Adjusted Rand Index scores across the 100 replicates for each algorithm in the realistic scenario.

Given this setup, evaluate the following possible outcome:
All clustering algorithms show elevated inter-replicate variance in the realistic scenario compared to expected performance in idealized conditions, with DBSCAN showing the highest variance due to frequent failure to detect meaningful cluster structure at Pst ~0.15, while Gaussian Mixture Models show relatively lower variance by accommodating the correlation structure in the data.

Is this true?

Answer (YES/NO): NO